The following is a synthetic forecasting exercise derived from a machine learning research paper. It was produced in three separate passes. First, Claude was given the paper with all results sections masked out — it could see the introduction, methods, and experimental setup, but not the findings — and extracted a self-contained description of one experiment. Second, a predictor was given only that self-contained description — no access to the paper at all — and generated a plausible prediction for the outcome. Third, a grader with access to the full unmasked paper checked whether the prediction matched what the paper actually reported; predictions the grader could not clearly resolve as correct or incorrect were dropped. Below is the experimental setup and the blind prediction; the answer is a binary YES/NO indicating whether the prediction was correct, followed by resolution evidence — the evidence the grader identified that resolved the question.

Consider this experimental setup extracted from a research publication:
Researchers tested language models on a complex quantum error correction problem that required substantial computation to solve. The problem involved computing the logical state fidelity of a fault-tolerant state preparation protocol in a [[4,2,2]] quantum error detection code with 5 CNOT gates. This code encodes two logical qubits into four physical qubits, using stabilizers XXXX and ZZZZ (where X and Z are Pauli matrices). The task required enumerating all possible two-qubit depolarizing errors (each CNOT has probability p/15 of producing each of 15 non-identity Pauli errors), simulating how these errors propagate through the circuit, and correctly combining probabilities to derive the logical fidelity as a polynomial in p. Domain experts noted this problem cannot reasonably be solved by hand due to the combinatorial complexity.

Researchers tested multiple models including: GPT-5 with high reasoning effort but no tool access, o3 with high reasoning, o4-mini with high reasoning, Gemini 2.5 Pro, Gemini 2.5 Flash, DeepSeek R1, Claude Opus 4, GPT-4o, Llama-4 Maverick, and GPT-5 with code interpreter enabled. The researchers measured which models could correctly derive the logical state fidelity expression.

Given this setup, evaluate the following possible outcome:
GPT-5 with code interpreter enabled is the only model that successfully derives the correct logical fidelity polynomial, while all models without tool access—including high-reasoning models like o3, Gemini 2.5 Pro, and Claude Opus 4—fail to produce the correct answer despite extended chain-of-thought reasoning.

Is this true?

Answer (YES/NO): YES